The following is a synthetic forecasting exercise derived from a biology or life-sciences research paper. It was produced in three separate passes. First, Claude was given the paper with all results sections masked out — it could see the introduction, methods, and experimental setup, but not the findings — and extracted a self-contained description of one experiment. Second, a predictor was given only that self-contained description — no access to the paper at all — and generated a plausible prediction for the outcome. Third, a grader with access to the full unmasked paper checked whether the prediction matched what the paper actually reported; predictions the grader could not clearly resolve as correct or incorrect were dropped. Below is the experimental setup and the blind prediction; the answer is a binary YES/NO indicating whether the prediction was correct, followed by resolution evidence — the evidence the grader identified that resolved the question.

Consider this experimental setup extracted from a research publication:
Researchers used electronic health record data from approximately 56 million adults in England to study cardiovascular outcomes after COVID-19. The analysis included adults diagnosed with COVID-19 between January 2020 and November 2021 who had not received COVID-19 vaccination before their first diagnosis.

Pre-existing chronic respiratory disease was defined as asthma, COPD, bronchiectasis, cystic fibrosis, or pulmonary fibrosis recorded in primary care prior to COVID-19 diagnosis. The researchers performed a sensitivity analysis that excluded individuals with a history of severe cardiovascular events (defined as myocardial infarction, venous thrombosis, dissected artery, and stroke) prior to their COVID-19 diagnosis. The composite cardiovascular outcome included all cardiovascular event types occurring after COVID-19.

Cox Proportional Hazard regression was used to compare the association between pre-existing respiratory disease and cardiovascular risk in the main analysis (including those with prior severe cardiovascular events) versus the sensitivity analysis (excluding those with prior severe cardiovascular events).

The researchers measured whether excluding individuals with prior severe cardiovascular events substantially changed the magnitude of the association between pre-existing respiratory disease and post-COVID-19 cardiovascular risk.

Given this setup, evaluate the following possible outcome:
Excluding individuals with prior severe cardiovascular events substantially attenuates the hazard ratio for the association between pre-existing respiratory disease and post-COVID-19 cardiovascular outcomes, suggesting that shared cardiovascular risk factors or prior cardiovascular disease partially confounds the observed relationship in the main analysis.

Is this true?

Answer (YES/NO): NO